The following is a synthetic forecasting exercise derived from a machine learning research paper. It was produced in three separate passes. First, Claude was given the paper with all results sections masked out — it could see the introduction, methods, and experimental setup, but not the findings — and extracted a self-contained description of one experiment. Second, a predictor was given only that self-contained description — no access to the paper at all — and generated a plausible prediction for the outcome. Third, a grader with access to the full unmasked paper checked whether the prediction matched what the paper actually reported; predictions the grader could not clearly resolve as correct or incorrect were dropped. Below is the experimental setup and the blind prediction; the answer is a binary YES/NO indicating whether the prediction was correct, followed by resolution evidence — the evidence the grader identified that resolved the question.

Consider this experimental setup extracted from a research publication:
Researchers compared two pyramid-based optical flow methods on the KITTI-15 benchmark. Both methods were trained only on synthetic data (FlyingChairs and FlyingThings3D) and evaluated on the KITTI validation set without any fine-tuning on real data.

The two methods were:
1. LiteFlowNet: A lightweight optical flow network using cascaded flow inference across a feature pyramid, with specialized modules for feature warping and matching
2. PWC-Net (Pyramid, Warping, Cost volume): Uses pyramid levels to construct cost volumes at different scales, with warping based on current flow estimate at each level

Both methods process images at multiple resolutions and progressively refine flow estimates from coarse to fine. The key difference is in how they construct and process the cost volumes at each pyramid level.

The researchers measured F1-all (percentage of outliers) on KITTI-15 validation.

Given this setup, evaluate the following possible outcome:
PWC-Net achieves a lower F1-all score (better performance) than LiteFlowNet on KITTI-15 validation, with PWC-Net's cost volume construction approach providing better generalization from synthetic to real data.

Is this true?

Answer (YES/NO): NO